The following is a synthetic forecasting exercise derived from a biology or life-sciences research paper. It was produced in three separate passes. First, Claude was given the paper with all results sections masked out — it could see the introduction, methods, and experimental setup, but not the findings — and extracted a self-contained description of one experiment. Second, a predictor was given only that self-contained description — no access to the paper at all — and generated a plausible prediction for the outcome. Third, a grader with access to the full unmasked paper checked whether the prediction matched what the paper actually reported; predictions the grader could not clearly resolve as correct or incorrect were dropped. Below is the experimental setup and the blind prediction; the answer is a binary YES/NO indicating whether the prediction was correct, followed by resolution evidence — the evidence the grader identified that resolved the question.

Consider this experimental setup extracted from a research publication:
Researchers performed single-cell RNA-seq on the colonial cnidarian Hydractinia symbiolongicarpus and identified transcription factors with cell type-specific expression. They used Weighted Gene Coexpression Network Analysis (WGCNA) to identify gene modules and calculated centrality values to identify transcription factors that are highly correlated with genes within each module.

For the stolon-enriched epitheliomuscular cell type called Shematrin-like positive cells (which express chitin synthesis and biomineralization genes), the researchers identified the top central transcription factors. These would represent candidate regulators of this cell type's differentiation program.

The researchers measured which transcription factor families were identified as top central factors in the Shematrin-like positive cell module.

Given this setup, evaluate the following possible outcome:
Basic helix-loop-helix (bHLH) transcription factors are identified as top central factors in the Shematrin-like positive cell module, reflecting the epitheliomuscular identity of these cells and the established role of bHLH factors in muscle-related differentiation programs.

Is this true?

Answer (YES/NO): YES